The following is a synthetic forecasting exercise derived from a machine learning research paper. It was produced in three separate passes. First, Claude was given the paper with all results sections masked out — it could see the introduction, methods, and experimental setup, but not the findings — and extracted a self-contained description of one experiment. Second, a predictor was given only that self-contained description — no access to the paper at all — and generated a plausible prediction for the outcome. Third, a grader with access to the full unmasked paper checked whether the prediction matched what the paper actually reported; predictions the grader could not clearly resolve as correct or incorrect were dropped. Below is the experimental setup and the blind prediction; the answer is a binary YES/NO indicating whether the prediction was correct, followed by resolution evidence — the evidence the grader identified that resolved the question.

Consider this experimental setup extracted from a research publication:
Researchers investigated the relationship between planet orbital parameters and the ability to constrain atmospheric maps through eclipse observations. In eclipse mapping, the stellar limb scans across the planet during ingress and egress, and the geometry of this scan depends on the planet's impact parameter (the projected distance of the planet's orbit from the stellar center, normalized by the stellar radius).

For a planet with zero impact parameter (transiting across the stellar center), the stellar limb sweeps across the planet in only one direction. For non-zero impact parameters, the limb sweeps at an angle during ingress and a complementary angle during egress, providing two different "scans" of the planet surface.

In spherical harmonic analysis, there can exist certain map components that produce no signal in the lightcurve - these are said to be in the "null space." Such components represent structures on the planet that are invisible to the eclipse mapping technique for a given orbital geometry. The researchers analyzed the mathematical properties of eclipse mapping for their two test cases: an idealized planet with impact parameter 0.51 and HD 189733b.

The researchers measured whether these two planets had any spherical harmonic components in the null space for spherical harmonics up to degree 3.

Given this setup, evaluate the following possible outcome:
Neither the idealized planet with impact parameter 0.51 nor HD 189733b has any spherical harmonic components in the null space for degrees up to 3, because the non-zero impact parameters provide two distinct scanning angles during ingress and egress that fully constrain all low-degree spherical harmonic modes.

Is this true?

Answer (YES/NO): YES